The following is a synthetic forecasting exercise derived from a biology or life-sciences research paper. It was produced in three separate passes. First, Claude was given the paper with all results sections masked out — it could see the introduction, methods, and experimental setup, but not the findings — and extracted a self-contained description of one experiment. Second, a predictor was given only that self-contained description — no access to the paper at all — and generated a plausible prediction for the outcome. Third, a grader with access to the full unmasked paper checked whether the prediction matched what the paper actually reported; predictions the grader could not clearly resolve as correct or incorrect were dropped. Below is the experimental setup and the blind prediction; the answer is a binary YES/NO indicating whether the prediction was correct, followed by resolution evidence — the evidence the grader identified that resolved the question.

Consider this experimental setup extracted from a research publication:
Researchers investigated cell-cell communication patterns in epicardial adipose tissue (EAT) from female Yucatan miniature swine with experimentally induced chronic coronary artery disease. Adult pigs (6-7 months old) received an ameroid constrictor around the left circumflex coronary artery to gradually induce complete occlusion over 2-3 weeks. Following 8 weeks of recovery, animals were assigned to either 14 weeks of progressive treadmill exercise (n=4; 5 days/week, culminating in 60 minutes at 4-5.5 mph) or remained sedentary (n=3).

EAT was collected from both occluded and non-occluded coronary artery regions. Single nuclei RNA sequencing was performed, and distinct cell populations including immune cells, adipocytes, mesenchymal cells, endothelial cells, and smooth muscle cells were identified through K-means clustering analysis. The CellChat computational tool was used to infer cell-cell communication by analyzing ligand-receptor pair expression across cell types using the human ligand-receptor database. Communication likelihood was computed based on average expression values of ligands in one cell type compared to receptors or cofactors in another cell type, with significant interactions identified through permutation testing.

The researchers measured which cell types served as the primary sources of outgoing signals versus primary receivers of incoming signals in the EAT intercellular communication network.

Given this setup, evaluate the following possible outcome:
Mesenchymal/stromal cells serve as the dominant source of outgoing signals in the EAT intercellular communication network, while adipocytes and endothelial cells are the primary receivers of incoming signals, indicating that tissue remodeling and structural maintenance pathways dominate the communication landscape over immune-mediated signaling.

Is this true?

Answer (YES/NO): NO